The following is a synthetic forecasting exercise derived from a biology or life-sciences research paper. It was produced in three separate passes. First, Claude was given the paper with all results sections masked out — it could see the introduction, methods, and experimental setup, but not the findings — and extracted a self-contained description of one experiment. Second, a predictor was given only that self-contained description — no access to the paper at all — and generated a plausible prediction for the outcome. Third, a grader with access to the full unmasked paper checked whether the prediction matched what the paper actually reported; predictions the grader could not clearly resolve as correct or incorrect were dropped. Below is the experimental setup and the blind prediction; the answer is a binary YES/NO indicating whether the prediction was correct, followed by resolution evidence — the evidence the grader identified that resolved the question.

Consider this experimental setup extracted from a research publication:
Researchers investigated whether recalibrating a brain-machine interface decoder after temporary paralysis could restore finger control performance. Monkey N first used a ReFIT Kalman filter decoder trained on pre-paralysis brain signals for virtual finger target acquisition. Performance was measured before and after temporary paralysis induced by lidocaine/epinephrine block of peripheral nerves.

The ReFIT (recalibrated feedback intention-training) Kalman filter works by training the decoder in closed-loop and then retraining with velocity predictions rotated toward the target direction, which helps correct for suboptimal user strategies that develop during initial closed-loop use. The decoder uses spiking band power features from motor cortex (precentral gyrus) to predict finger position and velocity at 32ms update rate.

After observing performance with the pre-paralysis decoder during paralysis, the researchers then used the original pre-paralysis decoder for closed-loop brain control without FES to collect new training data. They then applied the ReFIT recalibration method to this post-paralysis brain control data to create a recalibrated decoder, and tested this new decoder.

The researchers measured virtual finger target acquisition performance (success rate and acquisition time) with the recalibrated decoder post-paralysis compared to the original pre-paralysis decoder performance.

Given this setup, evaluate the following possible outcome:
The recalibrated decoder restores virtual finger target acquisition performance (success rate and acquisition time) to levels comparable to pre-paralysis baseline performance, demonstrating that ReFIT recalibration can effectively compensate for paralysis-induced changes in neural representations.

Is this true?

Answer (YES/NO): YES